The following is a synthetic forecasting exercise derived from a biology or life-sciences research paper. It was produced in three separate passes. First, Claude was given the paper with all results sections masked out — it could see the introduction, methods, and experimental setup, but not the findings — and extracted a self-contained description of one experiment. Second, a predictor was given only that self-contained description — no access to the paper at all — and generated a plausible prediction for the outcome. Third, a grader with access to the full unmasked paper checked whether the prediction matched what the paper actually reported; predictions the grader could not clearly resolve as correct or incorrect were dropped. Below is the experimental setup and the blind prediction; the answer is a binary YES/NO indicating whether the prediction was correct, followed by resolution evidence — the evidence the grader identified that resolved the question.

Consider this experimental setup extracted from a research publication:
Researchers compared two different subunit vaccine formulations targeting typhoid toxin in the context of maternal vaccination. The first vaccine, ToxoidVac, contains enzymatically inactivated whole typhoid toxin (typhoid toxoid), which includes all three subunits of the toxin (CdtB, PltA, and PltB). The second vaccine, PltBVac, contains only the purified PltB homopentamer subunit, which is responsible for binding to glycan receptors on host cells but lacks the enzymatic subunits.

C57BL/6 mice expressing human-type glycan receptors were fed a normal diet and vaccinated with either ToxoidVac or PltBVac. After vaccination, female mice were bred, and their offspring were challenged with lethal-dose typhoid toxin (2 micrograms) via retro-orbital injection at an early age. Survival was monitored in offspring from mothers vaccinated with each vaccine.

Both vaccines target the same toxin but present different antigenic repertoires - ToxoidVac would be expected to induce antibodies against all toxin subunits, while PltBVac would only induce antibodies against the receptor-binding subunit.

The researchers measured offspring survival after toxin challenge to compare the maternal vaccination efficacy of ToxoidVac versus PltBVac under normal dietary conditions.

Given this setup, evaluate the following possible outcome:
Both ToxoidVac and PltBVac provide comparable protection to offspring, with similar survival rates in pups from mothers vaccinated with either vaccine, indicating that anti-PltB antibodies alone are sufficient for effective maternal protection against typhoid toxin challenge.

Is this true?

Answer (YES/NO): YES